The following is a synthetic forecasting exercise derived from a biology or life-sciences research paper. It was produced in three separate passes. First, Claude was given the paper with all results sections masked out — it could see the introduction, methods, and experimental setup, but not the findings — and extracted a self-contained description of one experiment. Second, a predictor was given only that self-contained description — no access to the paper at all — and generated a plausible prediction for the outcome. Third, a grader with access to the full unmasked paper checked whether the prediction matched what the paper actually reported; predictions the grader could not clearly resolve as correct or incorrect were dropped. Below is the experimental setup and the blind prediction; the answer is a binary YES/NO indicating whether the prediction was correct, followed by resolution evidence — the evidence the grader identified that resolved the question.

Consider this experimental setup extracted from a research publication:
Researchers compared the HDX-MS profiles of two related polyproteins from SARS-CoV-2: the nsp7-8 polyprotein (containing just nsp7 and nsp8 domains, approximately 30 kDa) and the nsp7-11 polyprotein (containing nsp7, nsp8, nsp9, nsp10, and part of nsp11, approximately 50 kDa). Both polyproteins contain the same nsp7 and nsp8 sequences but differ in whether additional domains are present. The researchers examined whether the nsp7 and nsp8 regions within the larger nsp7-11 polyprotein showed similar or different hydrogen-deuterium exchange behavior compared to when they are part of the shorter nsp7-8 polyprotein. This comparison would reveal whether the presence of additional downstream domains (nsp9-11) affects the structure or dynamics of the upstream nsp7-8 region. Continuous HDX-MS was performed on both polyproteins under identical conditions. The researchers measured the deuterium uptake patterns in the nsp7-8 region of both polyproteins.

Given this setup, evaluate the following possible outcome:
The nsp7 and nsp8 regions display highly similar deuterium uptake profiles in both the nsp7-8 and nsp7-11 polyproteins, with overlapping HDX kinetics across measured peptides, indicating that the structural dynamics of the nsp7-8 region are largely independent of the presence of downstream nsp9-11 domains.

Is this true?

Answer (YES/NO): YES